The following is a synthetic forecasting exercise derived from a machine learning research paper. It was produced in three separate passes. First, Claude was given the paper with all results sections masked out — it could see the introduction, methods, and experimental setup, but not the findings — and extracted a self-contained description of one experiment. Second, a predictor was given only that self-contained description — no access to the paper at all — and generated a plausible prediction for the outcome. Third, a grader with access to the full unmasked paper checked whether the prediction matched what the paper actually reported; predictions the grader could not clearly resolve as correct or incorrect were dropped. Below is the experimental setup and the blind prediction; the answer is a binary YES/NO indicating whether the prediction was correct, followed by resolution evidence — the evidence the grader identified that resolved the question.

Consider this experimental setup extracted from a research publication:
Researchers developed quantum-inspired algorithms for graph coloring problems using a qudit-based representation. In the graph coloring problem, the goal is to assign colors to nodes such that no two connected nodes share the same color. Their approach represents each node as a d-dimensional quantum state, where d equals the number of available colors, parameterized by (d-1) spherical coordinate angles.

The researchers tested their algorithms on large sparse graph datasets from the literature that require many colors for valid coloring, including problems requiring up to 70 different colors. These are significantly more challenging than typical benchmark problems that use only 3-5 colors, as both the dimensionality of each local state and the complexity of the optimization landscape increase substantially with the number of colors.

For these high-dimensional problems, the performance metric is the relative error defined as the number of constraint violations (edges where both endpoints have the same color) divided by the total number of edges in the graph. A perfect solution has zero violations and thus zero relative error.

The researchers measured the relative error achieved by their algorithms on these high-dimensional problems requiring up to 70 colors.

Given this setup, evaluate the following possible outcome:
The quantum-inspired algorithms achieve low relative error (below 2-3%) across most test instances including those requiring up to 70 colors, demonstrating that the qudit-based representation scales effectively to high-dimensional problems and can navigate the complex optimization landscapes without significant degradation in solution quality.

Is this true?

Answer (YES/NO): YES